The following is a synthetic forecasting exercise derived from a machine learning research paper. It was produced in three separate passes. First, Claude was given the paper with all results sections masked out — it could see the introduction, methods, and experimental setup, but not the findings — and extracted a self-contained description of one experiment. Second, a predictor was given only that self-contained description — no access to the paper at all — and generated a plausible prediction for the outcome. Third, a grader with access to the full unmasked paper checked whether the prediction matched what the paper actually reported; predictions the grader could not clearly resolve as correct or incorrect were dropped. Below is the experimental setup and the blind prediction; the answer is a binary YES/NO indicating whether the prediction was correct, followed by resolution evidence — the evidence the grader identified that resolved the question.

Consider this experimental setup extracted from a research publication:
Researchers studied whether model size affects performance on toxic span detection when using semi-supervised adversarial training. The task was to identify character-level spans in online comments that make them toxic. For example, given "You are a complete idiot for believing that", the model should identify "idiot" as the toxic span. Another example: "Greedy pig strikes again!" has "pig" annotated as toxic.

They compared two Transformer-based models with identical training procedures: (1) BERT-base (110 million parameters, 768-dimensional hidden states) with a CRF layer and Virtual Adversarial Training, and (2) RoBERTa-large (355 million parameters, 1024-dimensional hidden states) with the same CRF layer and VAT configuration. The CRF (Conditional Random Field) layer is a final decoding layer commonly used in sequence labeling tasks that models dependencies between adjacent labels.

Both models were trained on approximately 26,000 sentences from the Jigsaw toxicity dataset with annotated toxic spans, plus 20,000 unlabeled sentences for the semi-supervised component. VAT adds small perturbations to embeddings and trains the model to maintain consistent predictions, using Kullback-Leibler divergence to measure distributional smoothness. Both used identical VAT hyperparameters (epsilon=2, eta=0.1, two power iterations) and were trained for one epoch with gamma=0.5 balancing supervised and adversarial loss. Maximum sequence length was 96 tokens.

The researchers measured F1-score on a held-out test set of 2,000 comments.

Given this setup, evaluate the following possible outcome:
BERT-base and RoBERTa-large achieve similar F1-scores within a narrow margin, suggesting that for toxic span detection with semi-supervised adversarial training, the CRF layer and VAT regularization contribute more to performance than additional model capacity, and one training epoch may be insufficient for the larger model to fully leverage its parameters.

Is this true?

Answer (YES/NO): NO